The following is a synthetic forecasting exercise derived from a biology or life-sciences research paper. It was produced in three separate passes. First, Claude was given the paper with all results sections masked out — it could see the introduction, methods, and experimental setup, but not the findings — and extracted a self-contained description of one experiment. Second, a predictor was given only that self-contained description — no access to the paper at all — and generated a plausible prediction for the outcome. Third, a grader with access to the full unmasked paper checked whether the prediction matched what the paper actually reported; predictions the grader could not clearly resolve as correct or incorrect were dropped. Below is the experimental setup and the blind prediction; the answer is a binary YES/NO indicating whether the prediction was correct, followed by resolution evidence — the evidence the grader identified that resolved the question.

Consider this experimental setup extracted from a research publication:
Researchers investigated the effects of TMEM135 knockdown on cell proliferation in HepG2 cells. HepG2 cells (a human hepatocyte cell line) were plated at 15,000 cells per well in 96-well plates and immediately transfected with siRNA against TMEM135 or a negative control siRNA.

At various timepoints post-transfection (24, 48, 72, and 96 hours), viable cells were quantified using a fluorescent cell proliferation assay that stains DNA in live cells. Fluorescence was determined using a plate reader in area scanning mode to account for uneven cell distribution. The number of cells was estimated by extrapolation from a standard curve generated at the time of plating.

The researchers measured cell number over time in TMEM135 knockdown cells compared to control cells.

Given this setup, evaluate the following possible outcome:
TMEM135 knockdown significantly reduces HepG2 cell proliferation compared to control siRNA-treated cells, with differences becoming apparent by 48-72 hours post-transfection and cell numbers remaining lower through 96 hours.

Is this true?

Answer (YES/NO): YES